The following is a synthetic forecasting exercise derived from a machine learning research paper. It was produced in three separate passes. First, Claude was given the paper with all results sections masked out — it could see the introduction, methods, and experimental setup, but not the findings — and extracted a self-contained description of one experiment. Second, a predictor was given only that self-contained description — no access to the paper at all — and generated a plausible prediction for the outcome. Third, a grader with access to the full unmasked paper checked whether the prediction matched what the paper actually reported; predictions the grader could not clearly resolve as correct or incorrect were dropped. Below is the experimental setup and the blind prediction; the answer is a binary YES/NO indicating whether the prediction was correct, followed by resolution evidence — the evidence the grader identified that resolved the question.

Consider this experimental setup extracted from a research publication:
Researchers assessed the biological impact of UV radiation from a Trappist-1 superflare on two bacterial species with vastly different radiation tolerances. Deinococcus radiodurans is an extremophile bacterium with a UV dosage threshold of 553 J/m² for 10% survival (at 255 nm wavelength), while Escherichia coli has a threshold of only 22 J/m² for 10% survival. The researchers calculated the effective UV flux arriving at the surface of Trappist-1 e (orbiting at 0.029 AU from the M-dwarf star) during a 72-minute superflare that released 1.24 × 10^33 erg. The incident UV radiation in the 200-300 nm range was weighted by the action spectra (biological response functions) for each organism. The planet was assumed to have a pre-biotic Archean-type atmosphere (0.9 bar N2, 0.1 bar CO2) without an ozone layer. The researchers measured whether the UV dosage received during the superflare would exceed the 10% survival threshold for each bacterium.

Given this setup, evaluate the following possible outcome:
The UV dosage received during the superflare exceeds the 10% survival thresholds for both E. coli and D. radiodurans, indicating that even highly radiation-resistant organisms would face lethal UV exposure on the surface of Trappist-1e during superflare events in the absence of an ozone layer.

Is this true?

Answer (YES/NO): YES